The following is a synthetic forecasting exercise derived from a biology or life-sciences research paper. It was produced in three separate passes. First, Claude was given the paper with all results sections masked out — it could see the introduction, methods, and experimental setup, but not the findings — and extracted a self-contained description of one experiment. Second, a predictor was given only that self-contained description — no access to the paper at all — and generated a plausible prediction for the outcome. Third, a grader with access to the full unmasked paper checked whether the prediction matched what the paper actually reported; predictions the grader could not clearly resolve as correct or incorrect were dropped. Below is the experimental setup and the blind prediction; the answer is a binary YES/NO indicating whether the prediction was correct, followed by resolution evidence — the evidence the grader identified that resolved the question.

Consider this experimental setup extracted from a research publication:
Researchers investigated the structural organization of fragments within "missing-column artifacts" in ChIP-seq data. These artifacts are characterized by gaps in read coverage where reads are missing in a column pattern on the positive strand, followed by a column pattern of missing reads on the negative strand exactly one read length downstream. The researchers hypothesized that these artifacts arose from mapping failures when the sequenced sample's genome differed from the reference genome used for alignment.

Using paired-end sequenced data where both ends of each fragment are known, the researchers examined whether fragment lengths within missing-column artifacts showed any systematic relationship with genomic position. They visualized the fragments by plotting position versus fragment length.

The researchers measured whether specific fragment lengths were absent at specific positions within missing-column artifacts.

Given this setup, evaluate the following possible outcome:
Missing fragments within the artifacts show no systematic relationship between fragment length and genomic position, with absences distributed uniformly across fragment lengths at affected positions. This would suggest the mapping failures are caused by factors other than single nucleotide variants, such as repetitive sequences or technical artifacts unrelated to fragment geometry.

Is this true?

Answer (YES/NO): NO